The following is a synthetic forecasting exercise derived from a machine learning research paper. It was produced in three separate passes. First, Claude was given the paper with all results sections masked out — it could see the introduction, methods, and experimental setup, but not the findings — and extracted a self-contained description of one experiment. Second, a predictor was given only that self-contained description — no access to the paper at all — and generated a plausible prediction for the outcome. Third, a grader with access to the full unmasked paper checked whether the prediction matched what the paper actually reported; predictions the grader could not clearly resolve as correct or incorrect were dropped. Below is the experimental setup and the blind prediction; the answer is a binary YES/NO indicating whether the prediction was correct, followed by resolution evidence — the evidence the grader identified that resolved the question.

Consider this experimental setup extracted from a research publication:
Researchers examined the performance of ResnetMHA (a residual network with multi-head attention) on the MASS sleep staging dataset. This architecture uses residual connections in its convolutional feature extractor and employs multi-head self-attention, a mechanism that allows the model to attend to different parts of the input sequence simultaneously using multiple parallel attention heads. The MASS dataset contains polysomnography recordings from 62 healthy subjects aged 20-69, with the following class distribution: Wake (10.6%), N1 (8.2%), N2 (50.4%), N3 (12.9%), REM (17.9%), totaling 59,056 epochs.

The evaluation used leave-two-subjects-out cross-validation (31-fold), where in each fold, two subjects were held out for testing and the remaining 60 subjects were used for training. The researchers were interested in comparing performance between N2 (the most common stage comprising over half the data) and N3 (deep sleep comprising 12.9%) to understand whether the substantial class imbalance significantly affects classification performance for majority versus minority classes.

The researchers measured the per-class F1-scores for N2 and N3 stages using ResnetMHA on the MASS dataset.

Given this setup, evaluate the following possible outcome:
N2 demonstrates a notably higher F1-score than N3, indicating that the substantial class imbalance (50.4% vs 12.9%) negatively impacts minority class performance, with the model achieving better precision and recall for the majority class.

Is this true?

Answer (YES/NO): YES